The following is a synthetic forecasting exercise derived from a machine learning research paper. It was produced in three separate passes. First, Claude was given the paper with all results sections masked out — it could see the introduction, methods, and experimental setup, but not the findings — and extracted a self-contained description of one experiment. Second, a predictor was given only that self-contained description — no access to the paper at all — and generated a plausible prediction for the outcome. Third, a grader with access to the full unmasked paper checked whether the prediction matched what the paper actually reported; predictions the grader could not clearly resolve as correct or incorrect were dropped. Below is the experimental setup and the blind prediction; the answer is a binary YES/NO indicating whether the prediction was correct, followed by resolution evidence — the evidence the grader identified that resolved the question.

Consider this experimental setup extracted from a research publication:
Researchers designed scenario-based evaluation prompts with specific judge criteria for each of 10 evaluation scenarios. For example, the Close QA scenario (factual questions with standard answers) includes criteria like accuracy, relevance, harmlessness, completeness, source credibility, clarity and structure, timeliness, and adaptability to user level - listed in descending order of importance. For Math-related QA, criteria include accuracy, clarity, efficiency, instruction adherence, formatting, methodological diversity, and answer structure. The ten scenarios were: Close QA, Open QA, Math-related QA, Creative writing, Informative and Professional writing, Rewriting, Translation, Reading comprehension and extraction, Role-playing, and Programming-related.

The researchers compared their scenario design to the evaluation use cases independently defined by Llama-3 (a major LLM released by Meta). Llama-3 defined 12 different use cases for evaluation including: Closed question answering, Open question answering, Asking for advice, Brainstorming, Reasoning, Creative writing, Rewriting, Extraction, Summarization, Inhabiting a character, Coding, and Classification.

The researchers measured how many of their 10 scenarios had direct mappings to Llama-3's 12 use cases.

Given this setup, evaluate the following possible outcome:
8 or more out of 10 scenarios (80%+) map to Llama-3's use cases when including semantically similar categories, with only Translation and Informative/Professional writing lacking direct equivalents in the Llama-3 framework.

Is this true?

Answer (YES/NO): YES